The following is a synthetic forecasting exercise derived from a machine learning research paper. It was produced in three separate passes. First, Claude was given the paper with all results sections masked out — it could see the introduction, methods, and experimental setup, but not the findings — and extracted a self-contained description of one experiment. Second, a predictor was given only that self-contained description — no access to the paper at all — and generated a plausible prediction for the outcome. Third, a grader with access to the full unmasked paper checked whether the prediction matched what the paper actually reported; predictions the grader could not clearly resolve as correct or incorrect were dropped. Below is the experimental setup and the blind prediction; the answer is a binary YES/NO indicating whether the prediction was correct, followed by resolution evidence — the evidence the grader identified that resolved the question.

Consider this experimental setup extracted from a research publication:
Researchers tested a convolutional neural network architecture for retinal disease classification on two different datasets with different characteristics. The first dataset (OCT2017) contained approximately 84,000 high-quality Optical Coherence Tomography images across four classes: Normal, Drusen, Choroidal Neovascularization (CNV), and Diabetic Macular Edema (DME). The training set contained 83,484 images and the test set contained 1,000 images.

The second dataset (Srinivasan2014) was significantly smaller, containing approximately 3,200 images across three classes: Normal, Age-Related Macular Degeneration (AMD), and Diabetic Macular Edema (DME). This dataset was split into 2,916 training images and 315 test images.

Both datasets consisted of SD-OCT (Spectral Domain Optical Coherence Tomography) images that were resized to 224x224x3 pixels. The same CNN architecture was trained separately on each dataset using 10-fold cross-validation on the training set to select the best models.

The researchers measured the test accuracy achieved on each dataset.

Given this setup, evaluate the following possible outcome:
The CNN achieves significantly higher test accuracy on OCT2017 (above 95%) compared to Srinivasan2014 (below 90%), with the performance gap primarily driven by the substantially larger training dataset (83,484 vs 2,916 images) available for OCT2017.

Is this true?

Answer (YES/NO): NO